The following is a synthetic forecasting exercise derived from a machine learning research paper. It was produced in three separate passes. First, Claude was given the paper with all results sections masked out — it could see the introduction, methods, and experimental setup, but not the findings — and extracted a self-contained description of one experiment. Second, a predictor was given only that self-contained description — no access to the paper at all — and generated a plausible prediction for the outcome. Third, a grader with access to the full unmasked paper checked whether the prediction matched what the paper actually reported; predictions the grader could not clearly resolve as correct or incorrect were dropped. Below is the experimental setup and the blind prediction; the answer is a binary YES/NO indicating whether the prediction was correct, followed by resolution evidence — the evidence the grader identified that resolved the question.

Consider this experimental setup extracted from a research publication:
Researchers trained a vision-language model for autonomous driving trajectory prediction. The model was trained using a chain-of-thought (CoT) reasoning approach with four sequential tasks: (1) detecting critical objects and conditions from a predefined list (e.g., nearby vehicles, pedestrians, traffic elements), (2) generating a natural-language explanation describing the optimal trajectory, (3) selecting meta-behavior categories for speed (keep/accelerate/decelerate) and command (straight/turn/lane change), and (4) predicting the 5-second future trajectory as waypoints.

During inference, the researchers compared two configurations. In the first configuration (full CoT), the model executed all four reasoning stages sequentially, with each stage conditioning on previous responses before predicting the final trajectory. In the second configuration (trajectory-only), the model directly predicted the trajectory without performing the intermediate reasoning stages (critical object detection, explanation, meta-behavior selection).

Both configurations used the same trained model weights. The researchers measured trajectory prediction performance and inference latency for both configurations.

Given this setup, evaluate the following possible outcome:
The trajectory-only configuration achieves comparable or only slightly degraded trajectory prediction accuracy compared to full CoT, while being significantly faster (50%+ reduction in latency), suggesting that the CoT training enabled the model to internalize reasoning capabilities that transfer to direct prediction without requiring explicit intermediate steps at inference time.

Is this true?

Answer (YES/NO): NO